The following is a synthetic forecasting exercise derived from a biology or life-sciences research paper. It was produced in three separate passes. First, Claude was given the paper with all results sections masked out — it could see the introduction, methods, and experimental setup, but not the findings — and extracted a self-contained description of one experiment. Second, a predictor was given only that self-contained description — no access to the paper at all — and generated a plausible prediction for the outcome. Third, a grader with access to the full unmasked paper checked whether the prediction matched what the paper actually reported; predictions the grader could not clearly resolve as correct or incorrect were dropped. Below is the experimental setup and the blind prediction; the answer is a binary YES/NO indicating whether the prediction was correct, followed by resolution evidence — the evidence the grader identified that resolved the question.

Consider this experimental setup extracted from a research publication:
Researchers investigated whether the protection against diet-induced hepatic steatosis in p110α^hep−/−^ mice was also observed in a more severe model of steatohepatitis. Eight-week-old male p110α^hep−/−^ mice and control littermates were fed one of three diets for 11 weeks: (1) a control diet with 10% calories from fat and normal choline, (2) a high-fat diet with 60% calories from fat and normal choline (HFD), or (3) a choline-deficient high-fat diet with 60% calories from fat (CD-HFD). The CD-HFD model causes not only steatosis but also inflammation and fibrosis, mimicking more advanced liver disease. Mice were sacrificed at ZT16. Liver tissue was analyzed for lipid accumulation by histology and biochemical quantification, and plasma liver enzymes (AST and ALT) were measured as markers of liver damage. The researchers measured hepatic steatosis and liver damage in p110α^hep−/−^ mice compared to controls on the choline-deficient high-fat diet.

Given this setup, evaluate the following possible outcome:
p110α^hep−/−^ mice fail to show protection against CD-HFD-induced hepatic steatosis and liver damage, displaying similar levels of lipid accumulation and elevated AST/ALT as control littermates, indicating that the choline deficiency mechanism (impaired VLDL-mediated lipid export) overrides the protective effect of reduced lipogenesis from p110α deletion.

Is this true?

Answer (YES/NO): YES